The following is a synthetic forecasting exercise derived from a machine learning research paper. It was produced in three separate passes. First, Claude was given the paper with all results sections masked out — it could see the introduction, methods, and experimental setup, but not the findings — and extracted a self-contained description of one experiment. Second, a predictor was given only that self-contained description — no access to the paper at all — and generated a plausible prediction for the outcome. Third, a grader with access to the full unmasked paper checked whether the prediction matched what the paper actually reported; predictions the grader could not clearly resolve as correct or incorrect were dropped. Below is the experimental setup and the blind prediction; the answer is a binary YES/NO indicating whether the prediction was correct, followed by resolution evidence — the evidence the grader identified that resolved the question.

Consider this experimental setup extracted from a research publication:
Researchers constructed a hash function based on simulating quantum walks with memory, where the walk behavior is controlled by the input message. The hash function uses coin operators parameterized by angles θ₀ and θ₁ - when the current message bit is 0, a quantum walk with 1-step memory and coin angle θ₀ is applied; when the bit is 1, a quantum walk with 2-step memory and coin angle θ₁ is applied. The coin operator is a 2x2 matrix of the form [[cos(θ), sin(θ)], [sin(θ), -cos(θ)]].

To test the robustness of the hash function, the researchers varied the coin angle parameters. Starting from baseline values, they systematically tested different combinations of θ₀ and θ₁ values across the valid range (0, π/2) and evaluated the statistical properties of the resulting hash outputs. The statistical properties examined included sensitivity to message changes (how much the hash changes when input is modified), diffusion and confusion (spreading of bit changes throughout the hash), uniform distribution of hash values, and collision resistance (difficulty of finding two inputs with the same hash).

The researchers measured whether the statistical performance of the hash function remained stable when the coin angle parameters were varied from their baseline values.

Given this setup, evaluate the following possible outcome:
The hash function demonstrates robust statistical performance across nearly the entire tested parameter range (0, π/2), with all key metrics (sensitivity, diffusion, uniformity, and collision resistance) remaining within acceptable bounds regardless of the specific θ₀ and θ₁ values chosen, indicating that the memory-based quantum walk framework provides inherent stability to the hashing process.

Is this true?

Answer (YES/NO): YES